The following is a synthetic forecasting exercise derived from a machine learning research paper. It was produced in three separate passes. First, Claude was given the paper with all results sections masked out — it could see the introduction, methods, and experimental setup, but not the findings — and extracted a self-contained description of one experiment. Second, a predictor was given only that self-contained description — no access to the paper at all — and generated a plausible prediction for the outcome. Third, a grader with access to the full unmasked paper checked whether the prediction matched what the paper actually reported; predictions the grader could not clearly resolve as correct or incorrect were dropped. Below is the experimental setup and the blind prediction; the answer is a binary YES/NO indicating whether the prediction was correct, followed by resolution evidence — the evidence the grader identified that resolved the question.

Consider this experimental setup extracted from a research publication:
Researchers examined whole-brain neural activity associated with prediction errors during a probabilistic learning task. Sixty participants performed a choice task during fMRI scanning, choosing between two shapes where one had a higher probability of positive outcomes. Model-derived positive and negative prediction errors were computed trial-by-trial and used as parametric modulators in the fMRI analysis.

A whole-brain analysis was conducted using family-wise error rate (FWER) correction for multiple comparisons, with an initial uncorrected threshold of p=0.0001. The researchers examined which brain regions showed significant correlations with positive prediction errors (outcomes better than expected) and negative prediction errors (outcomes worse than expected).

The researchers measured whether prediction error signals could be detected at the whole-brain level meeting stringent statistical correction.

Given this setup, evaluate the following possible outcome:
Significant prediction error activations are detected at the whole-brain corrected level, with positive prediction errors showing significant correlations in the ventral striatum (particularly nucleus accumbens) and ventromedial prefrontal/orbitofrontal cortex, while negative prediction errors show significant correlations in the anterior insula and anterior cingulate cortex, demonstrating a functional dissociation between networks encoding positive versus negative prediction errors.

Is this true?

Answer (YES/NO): NO